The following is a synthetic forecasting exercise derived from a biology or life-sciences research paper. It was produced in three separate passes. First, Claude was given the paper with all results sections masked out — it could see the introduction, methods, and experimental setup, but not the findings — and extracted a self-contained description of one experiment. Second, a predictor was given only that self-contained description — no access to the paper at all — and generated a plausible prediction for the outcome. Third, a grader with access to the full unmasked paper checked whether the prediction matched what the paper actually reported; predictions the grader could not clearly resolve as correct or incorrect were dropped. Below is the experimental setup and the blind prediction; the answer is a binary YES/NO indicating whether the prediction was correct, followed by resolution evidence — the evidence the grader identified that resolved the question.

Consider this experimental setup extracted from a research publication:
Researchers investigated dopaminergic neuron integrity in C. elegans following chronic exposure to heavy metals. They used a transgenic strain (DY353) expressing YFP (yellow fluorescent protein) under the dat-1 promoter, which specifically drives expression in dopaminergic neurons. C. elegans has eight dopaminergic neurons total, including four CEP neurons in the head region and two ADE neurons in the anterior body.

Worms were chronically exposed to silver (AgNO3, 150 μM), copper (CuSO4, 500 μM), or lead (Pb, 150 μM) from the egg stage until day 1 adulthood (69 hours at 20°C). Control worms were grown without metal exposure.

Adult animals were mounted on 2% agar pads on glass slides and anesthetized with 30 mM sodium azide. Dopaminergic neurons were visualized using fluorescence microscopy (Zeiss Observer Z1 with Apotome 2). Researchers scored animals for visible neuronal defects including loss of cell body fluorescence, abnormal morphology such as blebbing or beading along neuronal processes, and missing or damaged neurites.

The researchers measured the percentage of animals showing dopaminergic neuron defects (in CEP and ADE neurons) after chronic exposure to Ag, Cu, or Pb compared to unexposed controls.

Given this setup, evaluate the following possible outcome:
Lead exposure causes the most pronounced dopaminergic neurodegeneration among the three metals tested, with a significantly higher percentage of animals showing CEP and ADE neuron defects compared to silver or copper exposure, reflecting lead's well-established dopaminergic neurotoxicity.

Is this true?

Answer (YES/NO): NO